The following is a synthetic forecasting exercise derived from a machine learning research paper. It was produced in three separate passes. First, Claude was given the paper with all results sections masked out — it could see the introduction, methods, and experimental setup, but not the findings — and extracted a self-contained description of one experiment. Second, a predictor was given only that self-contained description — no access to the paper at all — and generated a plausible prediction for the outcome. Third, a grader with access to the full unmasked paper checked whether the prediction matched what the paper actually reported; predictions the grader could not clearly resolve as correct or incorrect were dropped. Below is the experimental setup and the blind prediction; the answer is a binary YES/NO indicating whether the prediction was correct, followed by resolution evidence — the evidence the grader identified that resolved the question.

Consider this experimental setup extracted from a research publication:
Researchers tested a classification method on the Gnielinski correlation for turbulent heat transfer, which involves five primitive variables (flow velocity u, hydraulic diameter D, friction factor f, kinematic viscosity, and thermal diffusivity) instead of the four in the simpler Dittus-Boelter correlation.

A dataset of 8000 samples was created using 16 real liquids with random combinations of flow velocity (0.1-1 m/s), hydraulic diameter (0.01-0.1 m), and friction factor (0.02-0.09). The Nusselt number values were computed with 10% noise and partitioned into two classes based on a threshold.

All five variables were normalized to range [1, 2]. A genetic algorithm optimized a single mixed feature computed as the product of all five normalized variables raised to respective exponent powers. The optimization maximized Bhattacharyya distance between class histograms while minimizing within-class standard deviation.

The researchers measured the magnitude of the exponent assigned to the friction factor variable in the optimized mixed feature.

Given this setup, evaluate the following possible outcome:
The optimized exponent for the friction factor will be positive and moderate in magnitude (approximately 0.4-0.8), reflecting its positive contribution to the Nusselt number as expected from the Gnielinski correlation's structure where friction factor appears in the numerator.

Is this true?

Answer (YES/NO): NO